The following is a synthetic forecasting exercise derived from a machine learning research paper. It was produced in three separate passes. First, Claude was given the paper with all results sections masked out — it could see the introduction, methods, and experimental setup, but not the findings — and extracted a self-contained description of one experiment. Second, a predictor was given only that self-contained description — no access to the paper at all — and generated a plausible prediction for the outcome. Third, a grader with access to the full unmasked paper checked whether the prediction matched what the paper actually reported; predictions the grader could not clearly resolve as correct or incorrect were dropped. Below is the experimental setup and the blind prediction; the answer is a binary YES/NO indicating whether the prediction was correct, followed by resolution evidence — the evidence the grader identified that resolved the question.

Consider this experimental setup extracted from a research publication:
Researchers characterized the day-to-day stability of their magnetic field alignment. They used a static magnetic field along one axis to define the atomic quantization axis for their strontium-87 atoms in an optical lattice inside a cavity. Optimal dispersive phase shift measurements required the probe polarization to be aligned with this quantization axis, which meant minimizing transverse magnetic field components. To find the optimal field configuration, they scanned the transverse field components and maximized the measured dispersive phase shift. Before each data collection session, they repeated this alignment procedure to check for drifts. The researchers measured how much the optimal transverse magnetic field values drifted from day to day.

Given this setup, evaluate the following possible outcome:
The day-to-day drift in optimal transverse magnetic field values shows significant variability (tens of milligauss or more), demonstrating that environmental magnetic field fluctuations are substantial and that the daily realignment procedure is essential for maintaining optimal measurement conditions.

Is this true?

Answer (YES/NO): NO